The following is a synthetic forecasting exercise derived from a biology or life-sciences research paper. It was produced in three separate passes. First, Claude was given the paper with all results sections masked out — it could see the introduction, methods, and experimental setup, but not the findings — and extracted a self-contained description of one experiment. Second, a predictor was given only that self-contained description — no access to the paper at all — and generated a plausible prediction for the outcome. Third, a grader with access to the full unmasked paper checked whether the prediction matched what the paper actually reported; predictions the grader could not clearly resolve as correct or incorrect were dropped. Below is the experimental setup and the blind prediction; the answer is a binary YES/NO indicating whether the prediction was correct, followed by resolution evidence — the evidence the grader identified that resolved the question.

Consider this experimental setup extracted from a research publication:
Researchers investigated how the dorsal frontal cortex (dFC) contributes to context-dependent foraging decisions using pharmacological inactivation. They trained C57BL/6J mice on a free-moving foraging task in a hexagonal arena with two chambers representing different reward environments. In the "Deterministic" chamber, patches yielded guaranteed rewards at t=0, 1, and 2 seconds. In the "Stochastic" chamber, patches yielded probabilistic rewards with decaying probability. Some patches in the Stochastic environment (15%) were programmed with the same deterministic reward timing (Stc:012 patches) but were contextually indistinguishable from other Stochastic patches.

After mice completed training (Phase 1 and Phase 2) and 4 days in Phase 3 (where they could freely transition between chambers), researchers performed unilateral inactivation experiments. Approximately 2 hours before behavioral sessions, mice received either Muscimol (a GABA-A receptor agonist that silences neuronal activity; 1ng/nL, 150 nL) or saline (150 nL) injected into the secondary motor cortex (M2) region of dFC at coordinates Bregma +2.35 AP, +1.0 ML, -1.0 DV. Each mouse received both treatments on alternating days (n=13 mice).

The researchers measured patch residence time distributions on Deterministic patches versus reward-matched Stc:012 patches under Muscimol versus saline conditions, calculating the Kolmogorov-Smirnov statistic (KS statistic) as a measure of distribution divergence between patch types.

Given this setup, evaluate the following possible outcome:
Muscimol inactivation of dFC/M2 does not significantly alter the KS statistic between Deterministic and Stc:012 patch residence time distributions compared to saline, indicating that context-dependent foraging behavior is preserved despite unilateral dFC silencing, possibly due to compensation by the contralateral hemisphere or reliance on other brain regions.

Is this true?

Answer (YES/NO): NO